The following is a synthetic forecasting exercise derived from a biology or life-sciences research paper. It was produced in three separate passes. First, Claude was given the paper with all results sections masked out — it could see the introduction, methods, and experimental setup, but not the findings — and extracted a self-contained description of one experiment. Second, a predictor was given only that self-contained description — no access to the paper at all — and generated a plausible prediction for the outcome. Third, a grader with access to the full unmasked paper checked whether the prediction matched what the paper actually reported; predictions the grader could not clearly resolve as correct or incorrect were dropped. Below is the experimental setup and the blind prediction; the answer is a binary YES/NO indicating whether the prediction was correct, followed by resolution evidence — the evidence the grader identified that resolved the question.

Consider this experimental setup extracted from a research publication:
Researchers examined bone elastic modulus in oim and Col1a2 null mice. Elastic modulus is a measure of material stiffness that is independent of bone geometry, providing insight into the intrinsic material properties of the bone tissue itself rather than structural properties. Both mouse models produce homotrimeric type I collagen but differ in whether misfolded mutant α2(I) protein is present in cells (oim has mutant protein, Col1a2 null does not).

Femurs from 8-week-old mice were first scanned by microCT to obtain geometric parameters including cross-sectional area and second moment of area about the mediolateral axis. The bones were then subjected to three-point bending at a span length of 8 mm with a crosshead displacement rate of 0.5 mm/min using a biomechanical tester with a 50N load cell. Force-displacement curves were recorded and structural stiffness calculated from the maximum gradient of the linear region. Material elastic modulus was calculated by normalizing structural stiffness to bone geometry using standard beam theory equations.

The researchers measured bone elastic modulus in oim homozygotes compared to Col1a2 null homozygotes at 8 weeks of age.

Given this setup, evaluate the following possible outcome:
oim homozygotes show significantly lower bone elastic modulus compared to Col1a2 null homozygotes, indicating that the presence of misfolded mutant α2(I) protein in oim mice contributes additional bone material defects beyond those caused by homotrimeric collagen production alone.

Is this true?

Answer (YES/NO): NO